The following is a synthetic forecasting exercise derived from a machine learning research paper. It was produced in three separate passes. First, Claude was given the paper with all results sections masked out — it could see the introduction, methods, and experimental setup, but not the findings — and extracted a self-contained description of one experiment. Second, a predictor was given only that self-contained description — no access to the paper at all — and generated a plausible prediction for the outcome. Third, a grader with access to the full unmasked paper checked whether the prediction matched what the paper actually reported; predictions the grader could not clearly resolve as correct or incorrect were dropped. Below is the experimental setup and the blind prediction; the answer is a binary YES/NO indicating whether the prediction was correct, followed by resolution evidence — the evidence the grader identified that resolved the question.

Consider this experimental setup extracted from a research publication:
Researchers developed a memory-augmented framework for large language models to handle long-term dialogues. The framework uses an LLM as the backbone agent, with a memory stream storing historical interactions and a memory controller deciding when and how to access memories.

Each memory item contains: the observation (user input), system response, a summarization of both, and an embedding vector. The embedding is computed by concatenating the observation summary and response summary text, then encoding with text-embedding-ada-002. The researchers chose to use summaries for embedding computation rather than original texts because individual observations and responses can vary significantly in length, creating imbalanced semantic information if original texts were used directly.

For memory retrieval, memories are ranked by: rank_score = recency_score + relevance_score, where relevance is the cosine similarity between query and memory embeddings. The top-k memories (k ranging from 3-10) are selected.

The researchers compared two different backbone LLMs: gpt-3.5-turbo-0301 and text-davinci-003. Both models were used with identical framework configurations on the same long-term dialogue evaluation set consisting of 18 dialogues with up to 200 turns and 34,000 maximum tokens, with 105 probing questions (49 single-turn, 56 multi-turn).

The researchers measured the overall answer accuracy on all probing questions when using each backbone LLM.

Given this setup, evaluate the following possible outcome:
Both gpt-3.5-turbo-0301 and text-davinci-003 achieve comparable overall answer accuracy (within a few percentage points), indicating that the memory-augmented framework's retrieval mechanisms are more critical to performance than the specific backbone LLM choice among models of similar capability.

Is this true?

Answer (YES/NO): NO